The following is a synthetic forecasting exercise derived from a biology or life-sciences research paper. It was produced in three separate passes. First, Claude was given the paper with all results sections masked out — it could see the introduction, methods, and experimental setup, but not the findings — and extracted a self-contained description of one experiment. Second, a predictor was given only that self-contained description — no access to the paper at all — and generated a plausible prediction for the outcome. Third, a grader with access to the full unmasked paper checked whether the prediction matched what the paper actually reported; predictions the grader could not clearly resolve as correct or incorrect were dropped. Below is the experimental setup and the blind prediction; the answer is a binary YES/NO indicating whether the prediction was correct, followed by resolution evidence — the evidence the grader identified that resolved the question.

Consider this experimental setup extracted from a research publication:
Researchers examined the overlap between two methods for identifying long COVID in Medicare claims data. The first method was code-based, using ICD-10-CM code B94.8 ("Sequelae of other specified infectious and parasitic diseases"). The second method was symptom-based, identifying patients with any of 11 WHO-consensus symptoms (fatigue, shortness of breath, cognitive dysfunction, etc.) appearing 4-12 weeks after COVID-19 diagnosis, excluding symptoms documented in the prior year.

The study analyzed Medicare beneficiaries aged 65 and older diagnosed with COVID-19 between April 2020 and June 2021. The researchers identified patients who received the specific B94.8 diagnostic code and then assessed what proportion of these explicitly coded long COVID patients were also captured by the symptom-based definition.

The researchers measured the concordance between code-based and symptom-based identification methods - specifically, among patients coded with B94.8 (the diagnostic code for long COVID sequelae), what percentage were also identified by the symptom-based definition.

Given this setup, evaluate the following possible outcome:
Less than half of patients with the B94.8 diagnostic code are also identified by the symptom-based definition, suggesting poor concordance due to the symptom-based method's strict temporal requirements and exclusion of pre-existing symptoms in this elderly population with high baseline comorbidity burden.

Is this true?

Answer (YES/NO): NO